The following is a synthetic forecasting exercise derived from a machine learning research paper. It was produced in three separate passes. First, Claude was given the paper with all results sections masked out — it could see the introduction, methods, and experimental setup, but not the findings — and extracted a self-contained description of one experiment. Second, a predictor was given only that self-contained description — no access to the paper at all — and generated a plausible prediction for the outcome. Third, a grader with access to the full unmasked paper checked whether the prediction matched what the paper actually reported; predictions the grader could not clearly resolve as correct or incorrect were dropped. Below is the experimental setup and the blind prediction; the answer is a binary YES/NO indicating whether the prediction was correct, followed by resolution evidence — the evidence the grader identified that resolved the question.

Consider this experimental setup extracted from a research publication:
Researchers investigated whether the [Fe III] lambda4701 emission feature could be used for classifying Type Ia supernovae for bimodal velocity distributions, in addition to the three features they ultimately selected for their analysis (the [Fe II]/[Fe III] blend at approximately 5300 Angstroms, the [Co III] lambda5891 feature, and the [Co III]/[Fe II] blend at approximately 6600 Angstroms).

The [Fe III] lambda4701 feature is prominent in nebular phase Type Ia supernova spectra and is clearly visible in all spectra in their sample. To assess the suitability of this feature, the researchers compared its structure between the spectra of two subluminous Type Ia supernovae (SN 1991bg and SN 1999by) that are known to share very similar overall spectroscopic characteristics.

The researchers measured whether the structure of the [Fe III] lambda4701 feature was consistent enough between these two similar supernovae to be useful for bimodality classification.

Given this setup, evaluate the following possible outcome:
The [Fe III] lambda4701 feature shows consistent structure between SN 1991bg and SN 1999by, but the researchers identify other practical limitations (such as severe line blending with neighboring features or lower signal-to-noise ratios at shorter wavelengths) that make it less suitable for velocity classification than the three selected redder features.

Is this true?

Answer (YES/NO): NO